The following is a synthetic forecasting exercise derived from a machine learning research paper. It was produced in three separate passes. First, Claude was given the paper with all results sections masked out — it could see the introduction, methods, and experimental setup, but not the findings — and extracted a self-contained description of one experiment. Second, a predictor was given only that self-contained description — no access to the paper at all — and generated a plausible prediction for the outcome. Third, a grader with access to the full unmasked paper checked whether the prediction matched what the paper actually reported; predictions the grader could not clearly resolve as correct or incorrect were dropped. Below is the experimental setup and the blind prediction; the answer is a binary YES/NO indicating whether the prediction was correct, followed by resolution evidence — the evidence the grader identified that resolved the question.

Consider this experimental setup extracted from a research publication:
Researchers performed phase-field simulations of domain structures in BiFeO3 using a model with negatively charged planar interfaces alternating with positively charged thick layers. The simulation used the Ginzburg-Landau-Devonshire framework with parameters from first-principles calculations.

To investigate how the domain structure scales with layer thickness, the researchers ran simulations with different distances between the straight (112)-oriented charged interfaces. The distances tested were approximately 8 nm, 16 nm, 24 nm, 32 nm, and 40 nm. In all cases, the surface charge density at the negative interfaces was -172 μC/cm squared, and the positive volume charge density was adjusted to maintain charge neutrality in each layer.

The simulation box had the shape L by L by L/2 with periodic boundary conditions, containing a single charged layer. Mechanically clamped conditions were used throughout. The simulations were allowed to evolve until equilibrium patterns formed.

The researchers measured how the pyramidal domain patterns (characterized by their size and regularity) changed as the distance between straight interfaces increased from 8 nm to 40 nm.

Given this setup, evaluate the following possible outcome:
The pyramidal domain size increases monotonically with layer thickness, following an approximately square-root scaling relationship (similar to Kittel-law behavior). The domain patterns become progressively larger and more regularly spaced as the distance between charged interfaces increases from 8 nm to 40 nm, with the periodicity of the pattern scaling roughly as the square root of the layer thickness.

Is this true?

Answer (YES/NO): NO